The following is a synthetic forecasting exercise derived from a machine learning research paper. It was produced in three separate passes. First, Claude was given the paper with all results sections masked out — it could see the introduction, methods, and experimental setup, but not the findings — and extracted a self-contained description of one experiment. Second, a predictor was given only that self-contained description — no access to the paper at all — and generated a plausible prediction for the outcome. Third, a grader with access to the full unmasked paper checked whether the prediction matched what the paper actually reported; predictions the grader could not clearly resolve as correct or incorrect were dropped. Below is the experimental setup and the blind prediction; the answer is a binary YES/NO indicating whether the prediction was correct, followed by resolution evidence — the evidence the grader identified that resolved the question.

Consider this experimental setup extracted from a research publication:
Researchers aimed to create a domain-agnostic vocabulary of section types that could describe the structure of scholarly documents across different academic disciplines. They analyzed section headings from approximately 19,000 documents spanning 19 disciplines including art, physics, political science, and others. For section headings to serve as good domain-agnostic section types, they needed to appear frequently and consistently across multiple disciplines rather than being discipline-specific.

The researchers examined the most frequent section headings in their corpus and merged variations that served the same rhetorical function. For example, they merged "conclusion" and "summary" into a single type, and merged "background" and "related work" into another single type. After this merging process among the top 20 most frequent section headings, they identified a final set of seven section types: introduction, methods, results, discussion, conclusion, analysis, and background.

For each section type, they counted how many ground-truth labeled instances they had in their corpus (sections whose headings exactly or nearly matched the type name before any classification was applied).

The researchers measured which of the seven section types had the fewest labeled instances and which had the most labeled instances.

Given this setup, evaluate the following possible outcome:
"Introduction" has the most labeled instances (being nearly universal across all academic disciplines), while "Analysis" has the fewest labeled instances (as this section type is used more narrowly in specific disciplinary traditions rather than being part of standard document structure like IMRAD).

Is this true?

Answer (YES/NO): NO